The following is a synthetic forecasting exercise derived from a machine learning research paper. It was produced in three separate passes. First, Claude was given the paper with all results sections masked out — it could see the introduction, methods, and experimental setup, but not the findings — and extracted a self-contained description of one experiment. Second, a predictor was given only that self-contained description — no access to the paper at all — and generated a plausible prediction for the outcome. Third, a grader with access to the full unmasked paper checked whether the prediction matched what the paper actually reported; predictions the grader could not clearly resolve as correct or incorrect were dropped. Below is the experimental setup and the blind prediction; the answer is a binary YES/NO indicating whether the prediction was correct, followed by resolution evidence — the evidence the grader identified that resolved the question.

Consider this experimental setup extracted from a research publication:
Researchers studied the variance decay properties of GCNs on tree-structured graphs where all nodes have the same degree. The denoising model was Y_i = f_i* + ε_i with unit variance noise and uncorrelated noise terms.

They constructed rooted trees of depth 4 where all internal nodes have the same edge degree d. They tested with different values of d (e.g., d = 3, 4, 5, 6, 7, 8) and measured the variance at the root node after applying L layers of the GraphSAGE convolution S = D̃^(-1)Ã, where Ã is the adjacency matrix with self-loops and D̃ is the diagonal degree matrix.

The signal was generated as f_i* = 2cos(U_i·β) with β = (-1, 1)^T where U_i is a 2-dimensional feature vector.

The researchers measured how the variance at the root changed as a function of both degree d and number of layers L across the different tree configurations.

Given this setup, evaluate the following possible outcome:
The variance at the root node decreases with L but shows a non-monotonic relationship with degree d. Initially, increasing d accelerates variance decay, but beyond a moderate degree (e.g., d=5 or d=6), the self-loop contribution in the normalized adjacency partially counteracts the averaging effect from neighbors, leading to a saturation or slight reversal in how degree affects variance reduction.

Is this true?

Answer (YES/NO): NO